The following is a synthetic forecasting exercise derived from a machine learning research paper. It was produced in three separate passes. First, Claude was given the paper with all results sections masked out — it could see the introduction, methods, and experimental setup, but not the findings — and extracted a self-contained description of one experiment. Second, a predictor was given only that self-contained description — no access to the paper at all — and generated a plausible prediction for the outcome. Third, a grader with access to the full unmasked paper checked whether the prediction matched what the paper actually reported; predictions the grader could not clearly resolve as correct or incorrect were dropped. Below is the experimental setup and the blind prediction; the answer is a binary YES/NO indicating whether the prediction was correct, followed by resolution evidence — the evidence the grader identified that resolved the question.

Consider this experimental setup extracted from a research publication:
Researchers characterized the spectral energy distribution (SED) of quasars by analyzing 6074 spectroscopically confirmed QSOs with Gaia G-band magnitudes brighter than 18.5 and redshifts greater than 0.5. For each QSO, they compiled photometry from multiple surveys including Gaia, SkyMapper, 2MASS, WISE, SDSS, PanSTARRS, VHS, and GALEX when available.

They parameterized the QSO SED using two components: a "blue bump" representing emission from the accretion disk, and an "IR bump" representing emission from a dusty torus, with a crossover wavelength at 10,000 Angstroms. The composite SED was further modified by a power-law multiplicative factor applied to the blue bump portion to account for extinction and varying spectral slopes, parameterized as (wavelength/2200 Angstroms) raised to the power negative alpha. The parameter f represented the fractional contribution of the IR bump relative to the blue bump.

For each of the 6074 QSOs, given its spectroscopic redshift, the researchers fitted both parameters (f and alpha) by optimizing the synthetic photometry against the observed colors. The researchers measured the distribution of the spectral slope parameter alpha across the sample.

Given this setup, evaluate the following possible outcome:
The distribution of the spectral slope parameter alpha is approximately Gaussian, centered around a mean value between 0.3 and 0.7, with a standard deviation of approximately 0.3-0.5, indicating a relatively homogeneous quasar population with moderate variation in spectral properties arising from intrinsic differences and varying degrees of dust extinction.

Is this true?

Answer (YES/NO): NO